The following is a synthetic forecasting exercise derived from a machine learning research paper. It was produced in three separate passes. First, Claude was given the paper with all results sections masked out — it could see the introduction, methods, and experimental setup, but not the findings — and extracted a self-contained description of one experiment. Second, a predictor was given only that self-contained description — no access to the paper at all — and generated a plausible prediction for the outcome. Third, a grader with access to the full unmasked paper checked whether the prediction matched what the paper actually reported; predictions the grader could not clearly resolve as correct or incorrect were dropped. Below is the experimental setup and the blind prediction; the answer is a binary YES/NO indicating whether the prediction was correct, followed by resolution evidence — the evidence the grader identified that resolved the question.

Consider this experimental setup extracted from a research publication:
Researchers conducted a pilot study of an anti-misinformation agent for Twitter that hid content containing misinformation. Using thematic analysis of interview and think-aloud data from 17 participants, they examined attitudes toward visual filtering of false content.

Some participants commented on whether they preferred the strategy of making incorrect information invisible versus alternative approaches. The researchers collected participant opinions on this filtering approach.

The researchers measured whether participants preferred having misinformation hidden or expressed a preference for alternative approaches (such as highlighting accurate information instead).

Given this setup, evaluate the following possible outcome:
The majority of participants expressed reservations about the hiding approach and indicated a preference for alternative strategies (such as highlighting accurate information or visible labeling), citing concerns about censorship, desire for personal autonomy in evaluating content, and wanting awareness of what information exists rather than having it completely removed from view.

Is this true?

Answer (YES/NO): NO